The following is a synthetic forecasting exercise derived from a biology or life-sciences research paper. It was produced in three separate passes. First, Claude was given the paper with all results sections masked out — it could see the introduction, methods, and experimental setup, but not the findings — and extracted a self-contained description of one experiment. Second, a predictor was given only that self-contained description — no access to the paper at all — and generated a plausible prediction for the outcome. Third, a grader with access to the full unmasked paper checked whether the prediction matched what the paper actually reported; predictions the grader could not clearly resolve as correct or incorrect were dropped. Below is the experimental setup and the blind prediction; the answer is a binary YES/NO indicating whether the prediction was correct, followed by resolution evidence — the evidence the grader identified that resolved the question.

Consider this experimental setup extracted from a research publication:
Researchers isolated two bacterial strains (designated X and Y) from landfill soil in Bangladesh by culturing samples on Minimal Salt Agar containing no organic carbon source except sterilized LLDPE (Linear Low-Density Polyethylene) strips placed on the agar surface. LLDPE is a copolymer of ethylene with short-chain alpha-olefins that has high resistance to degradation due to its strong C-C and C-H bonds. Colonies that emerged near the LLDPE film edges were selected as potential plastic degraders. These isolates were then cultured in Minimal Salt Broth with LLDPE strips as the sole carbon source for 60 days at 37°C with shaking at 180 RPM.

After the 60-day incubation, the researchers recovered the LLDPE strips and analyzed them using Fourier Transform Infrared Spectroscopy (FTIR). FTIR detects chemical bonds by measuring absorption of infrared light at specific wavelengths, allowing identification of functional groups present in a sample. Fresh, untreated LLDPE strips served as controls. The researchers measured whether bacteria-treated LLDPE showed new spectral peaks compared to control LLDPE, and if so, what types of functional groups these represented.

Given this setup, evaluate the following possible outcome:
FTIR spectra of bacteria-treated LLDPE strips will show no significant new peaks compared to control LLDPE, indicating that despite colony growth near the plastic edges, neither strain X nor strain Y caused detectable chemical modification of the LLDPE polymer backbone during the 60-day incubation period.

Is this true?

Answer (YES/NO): NO